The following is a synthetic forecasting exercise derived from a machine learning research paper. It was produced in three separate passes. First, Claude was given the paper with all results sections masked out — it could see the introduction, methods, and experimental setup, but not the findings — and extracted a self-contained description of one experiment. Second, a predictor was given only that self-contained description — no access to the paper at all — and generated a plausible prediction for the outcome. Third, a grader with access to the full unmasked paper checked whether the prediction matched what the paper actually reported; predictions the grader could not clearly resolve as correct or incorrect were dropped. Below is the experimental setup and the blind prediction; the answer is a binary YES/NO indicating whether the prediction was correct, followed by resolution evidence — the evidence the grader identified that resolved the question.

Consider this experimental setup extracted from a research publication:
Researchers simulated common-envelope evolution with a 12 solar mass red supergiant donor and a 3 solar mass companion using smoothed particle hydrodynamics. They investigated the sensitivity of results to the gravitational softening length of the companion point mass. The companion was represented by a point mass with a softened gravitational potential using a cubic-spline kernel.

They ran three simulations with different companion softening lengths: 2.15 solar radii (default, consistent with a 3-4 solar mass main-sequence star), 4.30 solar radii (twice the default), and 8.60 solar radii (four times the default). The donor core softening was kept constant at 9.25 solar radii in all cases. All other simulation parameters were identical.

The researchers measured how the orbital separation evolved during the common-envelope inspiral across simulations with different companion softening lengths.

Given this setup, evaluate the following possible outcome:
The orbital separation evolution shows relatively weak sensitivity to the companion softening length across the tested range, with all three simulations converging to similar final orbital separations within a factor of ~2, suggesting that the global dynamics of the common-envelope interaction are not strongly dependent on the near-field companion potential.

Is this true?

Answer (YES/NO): YES